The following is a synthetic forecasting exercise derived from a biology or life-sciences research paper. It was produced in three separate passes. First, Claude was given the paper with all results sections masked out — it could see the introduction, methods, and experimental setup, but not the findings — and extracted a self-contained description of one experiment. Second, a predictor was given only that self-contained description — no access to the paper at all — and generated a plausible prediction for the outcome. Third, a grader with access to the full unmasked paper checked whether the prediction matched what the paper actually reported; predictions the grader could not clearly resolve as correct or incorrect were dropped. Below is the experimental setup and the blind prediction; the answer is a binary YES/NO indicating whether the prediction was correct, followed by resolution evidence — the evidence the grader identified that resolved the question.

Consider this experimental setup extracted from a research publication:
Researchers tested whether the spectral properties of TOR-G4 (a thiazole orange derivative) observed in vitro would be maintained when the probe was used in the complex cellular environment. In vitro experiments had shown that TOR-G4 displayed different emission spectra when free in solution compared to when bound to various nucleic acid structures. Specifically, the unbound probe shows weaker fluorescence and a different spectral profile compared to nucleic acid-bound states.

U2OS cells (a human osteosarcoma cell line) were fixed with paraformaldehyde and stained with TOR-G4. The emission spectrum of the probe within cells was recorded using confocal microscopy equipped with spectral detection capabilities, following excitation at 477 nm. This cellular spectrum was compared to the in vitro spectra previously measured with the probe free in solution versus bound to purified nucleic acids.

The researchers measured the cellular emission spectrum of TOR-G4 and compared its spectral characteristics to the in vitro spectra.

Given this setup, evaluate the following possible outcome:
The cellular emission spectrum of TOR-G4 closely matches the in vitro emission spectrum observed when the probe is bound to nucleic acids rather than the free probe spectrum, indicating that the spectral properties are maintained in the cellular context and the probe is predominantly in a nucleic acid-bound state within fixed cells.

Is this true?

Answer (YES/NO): NO